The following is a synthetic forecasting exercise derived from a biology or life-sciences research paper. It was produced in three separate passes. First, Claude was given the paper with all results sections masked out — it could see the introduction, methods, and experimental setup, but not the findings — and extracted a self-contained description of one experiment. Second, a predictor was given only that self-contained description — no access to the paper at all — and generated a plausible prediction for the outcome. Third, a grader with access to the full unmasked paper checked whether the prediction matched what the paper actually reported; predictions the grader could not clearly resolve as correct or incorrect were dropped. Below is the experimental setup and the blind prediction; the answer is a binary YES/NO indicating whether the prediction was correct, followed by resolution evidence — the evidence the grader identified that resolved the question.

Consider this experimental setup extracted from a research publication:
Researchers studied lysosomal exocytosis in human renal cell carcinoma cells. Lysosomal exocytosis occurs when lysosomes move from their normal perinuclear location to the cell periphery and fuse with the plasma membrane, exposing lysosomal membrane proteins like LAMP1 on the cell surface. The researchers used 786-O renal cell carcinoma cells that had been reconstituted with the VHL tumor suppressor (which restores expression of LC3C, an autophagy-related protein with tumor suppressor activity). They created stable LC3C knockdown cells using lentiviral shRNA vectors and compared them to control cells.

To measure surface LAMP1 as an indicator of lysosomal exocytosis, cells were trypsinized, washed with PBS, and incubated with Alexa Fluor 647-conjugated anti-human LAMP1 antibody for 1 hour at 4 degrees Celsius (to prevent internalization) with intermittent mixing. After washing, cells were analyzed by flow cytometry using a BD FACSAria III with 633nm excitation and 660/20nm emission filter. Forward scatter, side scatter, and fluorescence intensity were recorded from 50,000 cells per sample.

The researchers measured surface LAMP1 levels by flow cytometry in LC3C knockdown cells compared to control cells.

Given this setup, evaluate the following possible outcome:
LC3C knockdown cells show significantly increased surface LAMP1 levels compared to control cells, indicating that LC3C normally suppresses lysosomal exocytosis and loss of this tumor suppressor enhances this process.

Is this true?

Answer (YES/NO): YES